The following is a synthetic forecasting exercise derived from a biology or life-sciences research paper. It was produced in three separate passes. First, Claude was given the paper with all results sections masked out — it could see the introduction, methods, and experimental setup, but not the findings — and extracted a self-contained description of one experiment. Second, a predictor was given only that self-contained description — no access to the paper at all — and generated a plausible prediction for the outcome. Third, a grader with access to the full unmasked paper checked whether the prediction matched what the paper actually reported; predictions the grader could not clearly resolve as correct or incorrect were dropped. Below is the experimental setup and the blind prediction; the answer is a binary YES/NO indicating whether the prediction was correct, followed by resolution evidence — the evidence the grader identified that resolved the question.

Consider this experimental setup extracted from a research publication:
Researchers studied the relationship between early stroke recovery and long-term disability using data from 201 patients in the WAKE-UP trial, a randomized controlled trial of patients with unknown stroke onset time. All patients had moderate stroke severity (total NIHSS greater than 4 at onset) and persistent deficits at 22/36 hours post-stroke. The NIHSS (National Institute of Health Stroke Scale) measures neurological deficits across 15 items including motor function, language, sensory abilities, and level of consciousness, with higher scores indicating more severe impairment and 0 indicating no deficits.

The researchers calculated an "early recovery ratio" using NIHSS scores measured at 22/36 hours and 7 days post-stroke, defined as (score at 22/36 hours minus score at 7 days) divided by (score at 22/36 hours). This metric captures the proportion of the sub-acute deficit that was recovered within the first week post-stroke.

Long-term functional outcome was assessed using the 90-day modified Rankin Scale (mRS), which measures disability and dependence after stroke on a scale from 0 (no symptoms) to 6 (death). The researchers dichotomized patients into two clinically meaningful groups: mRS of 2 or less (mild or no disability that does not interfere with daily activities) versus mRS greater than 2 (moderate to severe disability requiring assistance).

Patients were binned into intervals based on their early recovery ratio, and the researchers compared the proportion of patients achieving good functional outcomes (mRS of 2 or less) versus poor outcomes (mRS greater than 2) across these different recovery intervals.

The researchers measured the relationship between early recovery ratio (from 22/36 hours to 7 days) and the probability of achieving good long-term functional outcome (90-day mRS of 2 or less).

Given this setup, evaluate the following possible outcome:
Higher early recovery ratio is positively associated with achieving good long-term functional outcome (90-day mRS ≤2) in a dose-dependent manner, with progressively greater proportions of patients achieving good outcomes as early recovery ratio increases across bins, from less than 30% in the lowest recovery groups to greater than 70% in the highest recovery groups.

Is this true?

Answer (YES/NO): NO